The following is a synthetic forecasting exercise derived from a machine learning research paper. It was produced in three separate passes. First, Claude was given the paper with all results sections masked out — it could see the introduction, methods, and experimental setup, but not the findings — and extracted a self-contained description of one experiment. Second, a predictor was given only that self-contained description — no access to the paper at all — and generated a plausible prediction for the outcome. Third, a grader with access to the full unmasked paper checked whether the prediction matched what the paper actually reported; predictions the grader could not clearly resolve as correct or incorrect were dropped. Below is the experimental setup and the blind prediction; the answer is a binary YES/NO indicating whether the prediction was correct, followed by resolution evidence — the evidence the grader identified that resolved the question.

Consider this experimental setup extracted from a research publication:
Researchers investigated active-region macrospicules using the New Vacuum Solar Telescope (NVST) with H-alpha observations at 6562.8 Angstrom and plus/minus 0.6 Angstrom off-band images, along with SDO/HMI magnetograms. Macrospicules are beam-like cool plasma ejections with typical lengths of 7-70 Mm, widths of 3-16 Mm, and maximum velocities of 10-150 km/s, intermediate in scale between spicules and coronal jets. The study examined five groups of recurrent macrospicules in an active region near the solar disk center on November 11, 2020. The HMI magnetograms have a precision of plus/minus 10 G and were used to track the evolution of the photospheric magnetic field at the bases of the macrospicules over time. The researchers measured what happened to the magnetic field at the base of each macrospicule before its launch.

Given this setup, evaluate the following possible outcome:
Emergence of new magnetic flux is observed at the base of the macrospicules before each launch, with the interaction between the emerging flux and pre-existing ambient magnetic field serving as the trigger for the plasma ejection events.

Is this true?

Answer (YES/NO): YES